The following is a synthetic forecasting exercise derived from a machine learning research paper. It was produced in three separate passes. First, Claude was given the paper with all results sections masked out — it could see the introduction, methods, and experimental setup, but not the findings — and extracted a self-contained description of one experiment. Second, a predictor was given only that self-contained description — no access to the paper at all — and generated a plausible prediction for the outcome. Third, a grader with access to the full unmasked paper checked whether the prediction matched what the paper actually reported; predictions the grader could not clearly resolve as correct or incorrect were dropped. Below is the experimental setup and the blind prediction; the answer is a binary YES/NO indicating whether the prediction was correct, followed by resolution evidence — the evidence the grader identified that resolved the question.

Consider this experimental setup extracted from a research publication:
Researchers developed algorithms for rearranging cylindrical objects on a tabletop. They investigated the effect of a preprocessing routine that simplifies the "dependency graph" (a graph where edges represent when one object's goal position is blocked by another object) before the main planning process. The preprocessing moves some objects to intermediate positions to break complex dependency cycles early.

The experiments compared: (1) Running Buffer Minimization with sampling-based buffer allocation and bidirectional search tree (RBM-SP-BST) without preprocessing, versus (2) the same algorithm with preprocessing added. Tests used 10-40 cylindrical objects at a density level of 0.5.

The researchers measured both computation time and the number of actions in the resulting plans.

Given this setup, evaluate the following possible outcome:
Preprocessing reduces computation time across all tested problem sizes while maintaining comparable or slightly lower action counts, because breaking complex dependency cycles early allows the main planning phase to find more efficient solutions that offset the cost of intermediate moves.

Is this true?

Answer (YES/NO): NO